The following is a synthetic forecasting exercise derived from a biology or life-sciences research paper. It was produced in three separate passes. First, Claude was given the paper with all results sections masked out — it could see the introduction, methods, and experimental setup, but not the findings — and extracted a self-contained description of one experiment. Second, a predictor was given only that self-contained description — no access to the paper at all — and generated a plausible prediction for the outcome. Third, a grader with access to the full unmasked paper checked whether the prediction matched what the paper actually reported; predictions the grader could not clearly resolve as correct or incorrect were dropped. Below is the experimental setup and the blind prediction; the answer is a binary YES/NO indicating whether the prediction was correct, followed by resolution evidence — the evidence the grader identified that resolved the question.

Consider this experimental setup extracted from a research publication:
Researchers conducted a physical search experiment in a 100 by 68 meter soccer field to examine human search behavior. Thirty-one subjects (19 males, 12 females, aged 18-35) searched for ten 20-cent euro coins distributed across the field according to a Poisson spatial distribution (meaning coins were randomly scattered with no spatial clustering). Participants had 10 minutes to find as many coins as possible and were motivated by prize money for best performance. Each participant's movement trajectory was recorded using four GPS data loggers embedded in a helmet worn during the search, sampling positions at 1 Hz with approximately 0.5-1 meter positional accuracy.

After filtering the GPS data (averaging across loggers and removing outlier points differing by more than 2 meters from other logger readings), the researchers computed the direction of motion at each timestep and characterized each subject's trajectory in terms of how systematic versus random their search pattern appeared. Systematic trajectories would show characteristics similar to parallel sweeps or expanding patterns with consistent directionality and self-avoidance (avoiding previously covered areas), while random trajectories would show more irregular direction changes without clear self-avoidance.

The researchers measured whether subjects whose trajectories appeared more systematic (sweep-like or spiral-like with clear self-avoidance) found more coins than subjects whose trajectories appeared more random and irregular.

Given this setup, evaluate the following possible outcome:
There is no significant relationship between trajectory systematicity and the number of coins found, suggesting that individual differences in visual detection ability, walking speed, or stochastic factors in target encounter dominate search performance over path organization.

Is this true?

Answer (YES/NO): YES